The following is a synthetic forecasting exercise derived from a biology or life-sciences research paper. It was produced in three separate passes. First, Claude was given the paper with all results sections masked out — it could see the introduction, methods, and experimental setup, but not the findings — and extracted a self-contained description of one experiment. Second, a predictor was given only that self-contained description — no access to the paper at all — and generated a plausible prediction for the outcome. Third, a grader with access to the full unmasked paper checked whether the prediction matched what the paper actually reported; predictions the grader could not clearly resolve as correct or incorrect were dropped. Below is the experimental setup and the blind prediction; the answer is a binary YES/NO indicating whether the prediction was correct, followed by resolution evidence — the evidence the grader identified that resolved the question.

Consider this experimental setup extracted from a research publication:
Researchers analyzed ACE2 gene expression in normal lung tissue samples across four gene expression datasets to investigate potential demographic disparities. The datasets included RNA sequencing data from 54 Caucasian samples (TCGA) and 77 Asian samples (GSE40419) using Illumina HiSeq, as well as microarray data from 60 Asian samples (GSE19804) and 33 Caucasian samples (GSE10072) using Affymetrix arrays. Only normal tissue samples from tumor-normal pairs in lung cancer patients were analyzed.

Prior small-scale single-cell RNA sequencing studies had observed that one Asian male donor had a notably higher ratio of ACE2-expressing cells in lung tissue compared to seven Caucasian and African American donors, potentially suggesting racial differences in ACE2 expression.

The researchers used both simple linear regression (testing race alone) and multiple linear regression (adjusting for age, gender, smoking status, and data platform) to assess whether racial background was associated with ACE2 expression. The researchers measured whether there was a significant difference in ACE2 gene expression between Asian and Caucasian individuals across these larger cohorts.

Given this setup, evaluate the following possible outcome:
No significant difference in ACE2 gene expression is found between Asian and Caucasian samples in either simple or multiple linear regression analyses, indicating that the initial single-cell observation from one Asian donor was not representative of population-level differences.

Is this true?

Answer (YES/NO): NO